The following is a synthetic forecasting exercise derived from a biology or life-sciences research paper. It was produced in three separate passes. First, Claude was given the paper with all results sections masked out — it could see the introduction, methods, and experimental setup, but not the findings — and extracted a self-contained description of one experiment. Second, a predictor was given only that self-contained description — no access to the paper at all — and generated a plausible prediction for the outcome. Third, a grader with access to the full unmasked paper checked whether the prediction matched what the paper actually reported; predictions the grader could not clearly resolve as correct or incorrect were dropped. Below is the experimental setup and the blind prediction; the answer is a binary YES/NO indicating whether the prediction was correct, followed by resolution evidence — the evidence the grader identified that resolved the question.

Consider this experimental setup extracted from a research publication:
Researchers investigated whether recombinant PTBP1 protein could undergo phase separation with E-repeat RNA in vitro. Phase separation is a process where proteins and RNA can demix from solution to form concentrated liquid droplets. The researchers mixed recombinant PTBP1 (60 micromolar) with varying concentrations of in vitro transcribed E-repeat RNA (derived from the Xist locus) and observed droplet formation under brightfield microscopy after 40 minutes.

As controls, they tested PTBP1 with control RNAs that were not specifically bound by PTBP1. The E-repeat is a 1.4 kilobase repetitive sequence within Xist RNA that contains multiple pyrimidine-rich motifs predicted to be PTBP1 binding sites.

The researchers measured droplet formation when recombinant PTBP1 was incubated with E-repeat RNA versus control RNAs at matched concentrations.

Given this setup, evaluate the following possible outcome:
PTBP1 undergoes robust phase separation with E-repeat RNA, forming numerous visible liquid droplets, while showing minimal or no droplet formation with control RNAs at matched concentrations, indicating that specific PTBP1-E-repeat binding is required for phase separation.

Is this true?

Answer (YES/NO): YES